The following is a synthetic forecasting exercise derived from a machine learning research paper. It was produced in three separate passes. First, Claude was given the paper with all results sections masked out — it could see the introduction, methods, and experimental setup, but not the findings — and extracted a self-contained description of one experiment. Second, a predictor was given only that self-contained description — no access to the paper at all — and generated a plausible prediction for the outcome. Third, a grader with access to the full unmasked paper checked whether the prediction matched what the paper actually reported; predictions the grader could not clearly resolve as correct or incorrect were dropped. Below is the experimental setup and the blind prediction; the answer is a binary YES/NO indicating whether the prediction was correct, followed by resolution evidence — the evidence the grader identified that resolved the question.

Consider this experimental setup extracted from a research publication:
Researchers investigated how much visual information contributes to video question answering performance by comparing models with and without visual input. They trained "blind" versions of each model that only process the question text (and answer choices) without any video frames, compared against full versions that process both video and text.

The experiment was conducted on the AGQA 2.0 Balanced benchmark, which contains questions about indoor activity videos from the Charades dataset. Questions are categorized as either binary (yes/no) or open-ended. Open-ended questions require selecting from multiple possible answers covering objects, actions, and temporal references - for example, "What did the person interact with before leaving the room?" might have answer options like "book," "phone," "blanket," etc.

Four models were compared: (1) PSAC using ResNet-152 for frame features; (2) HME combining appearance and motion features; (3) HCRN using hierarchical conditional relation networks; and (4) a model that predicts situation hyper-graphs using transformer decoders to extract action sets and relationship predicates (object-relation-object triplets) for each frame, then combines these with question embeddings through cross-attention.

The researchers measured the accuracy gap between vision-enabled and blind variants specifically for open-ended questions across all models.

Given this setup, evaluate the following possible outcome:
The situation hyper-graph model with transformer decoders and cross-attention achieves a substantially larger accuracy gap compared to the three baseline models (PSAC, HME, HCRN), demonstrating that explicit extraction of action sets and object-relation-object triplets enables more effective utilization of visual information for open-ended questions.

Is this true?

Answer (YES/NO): YES